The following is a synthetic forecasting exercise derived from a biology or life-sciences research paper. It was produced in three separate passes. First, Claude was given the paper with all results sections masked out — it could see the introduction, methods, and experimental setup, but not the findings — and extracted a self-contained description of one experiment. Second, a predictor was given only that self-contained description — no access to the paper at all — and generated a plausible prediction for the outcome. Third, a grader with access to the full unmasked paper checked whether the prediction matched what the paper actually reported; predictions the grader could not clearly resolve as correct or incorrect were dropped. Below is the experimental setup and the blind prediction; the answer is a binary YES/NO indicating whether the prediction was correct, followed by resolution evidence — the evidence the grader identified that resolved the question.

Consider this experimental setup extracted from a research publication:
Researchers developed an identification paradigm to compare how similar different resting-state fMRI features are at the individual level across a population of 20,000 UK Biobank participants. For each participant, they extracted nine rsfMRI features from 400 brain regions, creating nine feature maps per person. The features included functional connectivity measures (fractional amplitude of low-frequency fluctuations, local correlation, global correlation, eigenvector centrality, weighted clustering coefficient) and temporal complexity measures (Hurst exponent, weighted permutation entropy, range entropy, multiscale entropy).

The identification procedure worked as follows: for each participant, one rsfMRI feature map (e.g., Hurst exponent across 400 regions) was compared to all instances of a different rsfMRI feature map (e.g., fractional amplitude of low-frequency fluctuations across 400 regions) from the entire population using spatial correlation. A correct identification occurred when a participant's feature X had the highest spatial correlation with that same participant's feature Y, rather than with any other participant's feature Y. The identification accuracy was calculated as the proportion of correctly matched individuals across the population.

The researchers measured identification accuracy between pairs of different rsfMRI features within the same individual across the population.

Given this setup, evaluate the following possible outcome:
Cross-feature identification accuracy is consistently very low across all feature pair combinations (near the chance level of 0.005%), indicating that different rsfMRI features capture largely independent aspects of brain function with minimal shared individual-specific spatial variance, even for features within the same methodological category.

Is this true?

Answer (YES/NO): NO